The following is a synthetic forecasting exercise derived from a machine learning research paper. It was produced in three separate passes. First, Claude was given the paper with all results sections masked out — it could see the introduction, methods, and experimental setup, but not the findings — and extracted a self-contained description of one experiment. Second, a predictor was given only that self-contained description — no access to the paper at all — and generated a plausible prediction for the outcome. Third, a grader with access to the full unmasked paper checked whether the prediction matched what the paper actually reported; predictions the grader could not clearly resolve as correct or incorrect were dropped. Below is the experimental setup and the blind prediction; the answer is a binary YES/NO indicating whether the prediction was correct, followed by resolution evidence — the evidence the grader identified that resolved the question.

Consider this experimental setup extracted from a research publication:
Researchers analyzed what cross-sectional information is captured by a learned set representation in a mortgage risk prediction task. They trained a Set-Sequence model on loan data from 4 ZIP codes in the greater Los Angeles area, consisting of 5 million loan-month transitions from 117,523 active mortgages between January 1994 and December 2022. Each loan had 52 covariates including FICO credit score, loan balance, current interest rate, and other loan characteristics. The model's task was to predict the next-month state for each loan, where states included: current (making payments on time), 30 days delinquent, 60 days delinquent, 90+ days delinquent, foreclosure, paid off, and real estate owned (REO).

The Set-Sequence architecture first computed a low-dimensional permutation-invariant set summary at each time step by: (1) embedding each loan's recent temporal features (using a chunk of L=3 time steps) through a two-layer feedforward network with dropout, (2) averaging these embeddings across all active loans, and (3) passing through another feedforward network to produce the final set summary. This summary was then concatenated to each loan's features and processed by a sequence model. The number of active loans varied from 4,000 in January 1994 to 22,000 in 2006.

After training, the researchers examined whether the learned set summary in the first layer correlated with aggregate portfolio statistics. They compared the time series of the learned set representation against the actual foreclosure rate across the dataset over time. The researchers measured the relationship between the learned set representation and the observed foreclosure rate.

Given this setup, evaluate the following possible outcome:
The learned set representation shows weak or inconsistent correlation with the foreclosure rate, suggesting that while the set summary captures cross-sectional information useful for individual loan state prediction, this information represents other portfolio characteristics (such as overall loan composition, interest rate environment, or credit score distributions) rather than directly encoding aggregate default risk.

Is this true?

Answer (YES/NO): NO